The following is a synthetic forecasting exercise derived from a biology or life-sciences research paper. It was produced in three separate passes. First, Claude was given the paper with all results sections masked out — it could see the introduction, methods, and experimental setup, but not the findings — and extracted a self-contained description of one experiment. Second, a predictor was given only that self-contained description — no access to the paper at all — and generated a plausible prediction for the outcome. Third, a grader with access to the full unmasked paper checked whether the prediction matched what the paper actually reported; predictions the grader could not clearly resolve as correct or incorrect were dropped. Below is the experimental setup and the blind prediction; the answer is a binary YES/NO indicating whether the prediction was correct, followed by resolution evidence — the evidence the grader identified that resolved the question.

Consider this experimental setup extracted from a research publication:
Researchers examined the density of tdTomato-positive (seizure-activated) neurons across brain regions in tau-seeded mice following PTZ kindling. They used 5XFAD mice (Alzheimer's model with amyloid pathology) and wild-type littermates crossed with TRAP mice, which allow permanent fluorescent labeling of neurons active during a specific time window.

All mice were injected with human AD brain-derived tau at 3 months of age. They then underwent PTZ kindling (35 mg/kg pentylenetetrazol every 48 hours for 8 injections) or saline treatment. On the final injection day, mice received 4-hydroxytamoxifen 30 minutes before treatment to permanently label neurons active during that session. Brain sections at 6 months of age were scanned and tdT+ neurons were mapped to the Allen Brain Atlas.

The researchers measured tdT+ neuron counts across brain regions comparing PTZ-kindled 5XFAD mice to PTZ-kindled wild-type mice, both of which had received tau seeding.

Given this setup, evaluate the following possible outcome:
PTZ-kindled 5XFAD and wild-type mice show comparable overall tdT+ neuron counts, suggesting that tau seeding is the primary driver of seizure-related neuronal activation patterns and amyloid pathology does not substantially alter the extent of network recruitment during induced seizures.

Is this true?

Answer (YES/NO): NO